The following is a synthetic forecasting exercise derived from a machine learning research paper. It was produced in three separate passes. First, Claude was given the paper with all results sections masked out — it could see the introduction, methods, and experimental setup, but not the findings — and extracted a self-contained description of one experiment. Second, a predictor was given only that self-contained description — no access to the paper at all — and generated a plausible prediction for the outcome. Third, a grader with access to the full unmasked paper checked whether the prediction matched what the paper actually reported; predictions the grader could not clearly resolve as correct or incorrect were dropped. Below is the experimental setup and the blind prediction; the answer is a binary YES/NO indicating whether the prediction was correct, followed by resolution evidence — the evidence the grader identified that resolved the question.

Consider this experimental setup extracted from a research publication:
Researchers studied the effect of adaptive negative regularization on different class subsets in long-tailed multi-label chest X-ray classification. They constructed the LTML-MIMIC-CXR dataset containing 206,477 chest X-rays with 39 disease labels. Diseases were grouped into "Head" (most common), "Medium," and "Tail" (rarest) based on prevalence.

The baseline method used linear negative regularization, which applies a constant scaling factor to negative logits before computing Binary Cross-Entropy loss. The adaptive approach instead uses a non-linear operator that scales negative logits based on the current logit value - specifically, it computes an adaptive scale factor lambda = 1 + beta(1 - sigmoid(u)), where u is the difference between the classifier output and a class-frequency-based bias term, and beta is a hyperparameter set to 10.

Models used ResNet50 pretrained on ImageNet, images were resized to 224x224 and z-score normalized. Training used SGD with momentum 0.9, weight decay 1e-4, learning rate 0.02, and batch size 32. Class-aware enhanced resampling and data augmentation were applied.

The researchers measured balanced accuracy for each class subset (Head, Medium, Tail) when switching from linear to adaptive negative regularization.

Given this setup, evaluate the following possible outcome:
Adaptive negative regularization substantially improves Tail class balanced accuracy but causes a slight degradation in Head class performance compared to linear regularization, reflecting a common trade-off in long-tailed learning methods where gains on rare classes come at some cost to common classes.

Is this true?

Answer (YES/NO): NO